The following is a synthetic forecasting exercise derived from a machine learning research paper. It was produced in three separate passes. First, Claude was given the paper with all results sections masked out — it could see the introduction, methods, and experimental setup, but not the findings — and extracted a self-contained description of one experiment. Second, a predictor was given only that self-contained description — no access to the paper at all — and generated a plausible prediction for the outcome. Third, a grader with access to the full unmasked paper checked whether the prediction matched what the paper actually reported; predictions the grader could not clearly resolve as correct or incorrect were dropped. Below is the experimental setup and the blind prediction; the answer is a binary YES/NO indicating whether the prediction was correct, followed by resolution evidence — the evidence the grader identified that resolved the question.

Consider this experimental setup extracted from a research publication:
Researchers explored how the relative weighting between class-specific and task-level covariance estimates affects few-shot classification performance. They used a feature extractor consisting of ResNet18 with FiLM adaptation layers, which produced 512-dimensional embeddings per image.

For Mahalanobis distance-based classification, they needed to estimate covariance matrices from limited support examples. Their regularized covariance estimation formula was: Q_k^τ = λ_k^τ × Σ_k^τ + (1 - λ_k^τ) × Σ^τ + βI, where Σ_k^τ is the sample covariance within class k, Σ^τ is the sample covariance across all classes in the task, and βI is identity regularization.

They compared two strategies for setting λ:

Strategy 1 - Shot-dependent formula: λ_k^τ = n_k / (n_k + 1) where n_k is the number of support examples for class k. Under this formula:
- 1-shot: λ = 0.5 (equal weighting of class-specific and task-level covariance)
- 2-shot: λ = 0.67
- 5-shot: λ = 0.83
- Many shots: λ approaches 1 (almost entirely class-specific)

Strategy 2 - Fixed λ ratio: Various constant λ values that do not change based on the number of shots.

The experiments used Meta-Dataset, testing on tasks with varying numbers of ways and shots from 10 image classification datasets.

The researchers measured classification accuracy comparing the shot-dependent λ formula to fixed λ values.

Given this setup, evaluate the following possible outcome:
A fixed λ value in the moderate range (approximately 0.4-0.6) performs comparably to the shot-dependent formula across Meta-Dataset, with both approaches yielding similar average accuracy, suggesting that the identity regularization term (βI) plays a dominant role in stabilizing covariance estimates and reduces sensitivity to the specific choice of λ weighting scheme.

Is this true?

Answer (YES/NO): NO